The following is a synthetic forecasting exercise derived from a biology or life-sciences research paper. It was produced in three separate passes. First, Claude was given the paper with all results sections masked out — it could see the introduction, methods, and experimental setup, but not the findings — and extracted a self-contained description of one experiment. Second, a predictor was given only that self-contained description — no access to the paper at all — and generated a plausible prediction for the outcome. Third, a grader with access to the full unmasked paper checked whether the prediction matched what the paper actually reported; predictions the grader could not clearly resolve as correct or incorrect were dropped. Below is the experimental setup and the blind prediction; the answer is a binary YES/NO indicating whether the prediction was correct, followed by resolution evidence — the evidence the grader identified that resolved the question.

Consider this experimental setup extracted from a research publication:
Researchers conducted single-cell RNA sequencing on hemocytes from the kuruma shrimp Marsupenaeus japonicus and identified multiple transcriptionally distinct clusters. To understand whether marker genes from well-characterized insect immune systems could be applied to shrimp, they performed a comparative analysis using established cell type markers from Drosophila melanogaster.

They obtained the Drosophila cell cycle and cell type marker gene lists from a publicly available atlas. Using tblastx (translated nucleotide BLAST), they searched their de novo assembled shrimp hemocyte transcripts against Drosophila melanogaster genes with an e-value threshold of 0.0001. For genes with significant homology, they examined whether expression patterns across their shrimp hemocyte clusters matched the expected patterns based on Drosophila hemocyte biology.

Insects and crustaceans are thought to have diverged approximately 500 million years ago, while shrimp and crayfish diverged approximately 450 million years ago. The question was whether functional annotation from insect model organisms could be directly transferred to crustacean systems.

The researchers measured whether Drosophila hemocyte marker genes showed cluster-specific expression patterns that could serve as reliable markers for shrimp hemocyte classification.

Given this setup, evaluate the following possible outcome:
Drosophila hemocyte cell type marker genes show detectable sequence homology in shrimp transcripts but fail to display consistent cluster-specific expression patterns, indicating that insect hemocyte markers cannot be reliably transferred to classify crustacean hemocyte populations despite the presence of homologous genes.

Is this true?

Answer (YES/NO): YES